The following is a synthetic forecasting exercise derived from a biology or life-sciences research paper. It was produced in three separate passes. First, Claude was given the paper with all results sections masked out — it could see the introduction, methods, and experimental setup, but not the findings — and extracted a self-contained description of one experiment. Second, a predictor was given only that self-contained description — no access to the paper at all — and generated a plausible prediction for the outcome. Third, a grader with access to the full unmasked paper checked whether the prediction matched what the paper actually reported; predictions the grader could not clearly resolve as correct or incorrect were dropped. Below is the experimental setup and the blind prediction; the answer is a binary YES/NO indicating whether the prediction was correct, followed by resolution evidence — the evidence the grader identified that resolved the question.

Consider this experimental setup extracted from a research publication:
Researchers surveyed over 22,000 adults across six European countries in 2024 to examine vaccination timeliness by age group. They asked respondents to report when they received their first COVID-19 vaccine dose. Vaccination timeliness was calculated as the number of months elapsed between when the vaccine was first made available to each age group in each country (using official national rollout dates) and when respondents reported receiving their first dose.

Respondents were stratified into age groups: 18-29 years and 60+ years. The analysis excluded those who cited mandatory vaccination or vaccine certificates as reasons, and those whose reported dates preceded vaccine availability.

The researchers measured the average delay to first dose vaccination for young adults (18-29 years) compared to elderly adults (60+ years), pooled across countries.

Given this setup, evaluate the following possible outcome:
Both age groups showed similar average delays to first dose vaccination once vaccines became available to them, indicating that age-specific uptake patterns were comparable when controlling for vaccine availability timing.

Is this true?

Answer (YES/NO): NO